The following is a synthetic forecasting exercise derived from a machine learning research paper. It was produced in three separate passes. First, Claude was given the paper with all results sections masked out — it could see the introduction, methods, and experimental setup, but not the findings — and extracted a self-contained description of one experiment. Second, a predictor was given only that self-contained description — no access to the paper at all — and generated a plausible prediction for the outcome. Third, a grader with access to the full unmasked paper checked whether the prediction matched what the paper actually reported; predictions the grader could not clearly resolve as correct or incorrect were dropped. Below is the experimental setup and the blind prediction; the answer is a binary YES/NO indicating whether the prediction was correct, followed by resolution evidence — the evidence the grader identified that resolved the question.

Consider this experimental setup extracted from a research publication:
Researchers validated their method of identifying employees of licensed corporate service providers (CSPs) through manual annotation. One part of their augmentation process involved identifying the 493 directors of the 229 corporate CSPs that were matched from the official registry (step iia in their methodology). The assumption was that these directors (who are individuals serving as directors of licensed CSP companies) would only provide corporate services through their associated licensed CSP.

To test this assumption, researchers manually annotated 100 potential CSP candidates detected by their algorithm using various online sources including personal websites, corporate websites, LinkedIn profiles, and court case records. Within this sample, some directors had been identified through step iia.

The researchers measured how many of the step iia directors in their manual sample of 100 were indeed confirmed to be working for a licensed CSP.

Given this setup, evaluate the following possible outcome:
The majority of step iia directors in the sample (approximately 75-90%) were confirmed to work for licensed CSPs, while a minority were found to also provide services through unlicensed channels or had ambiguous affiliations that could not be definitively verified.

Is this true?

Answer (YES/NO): NO